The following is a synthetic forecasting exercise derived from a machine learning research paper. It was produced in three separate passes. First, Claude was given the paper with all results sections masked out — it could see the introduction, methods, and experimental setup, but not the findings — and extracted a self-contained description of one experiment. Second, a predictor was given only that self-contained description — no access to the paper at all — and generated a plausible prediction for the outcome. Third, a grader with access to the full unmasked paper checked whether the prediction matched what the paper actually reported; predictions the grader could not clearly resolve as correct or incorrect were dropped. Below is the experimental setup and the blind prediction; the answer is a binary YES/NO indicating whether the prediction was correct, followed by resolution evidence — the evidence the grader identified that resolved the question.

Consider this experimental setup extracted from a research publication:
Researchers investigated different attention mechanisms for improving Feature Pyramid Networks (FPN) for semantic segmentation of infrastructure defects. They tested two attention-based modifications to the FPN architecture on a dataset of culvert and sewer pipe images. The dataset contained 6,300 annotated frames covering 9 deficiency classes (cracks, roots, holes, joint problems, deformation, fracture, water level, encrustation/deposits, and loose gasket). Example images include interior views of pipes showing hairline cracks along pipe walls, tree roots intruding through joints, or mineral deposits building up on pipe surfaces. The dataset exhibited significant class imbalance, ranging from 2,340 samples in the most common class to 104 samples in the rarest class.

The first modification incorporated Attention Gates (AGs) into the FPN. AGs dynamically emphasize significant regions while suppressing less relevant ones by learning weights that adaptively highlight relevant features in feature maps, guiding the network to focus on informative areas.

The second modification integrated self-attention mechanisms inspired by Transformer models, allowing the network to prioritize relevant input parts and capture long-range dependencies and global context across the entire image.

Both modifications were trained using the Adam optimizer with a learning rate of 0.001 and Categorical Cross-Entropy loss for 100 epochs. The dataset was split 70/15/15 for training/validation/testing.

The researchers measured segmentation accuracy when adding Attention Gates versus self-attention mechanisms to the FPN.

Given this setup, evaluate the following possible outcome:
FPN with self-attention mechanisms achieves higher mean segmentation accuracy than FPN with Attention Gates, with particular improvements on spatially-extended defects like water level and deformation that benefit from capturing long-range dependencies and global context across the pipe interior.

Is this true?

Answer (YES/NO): NO